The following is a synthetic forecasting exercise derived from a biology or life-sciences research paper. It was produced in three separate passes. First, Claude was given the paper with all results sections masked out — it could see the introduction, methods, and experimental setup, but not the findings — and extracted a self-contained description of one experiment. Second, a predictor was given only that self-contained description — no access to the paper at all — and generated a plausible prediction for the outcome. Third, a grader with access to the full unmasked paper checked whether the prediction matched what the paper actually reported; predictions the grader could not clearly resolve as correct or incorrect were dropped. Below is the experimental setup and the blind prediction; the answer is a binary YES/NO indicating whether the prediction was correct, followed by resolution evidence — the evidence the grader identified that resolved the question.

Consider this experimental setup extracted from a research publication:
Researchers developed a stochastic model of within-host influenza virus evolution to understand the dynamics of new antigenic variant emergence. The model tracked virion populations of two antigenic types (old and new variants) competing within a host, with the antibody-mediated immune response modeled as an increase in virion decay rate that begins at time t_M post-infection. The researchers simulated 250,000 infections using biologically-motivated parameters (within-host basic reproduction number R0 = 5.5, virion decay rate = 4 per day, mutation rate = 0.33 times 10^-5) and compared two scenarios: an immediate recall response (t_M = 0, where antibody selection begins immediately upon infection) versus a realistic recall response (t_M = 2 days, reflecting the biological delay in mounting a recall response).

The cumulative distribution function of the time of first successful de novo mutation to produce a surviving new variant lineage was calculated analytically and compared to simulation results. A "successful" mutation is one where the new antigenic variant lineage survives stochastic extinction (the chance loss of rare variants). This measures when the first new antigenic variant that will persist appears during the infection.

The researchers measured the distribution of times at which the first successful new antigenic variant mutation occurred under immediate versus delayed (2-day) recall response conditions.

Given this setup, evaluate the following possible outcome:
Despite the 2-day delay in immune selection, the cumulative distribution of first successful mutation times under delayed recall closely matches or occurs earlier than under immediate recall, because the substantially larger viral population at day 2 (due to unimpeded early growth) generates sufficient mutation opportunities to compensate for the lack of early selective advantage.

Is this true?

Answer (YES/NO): YES